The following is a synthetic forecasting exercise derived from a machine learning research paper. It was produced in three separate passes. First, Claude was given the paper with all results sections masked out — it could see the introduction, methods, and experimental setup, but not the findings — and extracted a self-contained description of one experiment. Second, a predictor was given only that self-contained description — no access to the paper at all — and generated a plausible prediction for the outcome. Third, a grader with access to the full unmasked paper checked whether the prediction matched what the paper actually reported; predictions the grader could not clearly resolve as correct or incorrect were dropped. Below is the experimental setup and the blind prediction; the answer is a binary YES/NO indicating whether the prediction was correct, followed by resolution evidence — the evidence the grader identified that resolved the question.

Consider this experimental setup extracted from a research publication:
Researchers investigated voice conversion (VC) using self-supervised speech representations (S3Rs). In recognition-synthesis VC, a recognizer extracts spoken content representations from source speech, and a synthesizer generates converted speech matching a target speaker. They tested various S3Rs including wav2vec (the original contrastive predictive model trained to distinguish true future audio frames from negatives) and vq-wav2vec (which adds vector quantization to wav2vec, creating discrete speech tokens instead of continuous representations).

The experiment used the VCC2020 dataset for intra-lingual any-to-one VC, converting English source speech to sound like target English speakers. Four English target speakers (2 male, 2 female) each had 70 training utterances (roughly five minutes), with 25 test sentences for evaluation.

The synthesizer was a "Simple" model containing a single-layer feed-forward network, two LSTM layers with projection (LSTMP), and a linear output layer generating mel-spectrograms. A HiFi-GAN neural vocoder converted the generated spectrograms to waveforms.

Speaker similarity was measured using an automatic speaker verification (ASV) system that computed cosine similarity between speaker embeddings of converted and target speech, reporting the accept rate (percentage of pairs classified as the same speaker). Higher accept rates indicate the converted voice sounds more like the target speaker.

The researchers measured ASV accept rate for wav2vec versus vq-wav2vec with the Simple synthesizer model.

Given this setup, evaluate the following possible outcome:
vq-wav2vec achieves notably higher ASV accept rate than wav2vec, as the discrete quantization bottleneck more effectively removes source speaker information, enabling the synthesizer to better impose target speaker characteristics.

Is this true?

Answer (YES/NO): NO